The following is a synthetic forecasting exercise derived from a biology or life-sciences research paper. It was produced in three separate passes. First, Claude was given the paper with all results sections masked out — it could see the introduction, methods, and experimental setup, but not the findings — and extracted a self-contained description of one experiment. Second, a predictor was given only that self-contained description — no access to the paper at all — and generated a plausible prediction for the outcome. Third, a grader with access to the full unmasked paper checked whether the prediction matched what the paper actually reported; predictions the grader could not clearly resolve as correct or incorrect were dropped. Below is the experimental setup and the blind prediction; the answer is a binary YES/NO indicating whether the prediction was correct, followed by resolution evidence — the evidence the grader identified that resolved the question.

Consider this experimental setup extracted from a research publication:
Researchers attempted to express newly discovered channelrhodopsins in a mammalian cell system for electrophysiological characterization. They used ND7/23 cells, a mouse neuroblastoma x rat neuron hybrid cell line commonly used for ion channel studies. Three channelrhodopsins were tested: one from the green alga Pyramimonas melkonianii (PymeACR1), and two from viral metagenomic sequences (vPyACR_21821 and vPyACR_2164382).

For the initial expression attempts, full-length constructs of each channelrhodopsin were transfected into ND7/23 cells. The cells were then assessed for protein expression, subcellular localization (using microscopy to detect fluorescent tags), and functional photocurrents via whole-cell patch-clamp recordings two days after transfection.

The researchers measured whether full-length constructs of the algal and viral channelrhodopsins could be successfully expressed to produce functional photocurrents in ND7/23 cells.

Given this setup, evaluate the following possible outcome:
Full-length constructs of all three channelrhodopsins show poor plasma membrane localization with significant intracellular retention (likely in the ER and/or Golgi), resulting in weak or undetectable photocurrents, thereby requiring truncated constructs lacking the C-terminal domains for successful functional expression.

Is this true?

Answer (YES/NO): NO